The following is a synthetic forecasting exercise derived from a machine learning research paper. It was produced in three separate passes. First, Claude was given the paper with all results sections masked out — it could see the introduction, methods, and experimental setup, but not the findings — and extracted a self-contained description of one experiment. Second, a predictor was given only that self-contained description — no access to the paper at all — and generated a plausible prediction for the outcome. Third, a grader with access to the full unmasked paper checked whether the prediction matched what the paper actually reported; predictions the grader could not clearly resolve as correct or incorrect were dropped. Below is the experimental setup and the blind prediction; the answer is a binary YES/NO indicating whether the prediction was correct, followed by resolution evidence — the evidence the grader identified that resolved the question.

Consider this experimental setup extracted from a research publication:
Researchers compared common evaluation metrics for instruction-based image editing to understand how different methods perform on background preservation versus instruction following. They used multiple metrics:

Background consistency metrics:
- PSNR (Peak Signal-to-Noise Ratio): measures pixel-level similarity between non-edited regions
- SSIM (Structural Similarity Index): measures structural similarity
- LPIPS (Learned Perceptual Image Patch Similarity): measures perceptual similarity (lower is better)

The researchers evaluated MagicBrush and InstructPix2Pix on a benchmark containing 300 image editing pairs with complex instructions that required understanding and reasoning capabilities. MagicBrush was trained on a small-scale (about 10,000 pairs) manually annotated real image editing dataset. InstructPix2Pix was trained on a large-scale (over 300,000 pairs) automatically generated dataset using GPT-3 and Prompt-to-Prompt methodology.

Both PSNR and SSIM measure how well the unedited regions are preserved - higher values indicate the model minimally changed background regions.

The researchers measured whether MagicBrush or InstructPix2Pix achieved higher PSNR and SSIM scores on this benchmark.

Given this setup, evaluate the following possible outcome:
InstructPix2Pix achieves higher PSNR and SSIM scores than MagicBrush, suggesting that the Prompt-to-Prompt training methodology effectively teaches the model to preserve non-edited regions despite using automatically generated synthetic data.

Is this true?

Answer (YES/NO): NO